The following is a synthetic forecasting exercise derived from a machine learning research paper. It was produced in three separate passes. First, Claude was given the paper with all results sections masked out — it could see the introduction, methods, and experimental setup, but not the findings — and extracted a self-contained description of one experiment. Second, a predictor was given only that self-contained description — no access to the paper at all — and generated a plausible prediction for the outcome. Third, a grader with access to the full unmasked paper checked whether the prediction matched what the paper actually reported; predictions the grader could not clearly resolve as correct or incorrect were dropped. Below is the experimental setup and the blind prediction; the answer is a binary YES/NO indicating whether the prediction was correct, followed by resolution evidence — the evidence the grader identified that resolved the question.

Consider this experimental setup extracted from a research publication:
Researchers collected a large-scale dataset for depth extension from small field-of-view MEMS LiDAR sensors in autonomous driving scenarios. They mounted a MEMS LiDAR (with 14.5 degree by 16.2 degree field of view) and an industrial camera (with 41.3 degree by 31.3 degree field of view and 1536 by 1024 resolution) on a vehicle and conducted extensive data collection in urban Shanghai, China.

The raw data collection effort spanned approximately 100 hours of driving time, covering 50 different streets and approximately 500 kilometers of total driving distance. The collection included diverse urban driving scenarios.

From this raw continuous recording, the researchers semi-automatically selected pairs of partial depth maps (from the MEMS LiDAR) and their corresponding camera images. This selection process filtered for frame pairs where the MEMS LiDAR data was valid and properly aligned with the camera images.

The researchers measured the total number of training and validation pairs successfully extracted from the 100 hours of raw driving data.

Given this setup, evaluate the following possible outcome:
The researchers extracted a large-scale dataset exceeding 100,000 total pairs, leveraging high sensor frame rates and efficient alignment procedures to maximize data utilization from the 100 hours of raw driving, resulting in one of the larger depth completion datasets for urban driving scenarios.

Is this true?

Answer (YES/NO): NO